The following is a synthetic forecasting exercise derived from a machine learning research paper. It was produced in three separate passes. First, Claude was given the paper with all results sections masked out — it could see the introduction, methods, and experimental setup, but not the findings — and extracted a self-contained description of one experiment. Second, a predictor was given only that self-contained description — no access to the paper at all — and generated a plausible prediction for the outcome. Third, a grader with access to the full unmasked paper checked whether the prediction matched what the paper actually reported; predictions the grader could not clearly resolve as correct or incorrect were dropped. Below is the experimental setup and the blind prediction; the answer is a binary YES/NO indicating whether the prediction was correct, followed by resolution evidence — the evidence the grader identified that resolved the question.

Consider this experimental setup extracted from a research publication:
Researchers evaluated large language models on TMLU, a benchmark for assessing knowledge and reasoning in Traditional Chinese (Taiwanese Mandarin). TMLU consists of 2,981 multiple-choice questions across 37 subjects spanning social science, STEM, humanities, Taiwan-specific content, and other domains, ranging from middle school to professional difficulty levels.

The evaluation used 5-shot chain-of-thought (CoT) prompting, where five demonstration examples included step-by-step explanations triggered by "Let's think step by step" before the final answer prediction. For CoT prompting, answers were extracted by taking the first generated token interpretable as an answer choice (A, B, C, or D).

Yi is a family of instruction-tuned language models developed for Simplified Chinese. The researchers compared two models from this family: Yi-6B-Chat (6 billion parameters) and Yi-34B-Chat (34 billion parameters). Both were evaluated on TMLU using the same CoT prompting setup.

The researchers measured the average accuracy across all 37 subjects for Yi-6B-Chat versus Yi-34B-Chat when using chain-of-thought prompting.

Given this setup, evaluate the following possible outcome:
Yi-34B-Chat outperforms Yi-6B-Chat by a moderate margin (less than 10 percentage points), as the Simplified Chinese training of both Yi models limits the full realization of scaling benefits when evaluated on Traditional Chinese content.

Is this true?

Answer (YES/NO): NO